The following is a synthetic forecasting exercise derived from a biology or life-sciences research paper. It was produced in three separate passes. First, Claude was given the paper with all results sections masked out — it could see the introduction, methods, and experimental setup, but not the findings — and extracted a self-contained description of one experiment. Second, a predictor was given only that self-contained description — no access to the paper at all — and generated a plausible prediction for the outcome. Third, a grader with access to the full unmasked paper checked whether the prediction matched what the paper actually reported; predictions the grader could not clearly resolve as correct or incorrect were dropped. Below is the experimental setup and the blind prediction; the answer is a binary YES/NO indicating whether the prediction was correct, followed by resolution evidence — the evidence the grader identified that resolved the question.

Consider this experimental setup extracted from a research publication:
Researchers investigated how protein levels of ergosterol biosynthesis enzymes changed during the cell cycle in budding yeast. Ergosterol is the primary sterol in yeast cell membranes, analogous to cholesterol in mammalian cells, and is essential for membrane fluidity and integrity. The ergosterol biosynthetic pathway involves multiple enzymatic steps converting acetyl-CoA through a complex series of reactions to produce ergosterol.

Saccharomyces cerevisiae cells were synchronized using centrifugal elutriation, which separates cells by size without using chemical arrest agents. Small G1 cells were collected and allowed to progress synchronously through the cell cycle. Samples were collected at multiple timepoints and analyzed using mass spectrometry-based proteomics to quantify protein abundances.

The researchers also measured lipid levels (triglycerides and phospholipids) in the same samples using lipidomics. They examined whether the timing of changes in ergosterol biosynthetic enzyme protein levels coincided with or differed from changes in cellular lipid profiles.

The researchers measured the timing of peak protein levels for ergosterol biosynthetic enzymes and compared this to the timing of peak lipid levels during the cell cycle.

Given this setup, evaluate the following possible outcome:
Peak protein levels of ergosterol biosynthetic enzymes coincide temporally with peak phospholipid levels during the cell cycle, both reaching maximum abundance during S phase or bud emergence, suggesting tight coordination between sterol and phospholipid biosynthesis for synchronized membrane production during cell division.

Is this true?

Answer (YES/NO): NO